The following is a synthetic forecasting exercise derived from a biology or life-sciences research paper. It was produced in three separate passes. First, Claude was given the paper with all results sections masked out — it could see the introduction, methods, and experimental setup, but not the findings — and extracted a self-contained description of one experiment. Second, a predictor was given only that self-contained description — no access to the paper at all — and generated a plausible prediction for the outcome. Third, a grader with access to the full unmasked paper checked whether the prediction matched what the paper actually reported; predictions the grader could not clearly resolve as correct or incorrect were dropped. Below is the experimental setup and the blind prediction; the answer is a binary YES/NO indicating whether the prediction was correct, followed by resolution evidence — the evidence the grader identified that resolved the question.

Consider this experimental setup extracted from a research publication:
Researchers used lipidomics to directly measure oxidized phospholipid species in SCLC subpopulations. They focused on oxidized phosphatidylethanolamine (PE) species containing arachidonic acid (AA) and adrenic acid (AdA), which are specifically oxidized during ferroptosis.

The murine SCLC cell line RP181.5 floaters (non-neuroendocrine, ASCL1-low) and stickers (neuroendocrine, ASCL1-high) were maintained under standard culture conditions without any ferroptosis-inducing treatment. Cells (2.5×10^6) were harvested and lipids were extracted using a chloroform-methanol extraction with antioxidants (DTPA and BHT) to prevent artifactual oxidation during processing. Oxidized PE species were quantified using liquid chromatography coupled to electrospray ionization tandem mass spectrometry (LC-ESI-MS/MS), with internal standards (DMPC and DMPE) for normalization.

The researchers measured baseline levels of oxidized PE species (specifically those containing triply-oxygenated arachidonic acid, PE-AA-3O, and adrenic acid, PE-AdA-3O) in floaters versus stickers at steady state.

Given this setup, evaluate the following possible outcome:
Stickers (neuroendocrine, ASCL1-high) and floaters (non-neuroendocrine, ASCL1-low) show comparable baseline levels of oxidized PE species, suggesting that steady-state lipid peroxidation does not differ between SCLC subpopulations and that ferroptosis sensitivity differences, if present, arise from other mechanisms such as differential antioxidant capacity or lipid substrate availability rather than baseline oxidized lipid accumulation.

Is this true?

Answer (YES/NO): NO